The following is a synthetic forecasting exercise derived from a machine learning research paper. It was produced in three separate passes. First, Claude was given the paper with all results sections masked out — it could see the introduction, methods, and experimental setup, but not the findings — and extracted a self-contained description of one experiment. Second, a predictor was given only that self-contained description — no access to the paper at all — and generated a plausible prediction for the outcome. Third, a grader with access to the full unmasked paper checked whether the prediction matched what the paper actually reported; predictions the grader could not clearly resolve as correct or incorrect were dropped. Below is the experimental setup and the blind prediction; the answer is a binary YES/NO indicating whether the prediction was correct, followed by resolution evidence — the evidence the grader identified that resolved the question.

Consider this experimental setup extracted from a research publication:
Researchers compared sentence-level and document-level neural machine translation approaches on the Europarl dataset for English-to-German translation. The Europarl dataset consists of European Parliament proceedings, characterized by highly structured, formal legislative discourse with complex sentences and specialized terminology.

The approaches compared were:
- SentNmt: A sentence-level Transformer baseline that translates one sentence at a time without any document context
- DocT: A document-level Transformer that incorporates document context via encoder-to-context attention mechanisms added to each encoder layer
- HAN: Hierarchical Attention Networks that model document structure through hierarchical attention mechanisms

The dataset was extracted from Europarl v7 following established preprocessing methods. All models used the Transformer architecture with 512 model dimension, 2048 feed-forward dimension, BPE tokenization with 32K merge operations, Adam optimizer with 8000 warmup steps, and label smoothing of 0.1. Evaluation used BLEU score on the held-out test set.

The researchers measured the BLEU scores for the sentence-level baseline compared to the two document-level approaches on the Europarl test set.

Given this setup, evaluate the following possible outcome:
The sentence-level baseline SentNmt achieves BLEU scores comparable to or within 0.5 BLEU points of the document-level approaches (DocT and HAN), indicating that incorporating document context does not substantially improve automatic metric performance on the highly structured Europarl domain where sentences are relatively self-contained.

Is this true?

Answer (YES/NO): NO